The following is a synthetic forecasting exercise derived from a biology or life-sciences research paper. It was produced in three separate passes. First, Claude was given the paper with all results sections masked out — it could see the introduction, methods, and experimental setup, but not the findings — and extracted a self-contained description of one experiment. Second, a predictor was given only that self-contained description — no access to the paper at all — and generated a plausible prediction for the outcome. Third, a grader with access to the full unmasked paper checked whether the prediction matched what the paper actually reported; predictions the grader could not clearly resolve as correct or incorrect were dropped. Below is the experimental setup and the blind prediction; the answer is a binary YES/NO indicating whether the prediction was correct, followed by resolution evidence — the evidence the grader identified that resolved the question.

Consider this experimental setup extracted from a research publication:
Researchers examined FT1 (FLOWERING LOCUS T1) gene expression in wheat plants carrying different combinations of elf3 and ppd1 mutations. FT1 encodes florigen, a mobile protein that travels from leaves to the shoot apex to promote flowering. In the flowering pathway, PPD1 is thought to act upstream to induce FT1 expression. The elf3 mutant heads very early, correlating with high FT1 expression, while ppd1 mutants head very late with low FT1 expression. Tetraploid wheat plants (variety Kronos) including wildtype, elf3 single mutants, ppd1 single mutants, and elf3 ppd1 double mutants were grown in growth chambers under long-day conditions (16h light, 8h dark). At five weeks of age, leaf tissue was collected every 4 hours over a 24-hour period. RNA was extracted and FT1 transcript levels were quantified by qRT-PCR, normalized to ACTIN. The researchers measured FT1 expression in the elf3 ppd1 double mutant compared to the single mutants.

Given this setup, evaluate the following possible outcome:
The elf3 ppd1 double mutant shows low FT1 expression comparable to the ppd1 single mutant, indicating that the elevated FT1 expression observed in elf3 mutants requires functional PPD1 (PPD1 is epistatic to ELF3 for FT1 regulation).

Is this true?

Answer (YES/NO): YES